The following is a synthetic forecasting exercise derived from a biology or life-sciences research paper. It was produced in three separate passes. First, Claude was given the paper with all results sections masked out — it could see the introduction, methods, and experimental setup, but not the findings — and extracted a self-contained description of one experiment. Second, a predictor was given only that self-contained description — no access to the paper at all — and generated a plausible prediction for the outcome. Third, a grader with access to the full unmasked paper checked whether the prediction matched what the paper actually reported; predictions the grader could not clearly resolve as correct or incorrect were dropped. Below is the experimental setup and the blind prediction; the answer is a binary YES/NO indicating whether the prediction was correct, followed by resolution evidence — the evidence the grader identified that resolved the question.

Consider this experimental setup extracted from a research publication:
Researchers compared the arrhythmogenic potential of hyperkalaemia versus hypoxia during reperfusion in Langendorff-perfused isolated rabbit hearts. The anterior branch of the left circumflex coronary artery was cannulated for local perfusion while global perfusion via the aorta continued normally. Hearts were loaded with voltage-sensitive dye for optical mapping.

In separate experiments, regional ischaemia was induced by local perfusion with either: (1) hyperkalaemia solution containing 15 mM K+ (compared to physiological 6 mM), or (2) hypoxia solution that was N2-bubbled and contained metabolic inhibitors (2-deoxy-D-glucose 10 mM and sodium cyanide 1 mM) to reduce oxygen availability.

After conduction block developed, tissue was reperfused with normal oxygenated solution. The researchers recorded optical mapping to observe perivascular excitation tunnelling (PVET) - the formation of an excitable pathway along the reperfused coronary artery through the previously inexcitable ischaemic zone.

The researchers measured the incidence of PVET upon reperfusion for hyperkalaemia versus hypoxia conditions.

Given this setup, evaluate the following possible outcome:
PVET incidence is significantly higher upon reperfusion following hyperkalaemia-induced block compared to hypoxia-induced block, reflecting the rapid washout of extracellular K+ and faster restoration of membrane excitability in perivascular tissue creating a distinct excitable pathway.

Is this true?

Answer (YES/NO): NO